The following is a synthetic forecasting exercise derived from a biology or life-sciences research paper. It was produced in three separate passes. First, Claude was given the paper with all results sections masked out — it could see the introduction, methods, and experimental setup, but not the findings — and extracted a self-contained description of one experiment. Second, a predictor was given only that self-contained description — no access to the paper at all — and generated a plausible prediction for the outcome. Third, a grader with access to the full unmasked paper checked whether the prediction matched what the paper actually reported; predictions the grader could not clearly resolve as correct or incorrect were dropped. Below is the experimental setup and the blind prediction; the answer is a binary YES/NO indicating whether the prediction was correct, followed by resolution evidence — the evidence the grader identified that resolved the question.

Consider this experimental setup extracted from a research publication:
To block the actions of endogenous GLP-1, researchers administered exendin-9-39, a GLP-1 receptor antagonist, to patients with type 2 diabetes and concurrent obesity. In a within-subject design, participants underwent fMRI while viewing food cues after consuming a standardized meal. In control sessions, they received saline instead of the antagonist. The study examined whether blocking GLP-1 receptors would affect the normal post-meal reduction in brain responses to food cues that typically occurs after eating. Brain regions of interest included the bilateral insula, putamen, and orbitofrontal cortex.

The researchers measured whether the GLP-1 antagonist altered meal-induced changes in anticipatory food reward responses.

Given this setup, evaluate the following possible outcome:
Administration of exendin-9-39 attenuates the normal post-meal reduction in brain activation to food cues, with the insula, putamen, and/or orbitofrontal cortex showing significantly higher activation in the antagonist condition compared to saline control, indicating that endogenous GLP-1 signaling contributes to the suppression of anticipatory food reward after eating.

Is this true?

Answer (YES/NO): YES